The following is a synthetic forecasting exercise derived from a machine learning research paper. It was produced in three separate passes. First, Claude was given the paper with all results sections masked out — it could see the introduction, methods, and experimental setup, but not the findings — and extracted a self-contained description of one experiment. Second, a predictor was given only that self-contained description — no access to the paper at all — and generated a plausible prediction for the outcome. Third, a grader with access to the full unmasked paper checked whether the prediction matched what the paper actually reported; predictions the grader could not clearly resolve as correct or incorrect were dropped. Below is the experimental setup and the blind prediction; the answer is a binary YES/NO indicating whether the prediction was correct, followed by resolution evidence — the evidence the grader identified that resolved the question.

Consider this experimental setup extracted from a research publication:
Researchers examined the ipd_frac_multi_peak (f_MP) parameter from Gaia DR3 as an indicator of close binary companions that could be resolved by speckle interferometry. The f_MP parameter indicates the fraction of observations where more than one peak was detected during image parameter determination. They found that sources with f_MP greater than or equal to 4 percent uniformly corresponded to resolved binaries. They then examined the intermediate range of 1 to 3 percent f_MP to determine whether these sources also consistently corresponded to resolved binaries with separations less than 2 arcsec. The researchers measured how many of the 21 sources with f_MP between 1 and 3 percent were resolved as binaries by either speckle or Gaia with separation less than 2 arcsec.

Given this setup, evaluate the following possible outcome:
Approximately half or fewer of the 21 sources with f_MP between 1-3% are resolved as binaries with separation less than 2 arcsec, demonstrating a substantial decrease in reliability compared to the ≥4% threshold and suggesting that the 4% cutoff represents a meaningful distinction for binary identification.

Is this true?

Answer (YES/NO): YES